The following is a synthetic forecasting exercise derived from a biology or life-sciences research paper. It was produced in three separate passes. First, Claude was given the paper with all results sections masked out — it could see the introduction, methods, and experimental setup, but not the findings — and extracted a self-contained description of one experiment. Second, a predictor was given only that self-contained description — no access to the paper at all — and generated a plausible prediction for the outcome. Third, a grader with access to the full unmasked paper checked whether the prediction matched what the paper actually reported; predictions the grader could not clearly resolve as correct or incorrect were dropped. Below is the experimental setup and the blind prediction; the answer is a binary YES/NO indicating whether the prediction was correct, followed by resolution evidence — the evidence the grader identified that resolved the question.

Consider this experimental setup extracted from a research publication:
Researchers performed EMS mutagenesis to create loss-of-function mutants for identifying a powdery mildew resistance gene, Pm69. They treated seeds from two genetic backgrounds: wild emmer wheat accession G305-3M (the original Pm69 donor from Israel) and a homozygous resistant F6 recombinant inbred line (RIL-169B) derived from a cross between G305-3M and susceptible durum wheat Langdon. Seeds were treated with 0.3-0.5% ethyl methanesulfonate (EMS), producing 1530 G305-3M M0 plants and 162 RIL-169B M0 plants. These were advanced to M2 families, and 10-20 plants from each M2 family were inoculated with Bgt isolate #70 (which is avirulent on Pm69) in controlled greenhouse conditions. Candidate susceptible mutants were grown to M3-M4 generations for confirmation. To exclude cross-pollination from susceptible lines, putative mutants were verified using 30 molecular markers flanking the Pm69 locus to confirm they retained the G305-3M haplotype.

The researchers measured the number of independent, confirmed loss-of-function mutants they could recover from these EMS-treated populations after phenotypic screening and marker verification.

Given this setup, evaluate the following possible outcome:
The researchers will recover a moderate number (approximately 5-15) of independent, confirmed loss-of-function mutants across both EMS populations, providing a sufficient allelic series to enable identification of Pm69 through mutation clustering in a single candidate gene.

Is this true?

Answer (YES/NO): YES